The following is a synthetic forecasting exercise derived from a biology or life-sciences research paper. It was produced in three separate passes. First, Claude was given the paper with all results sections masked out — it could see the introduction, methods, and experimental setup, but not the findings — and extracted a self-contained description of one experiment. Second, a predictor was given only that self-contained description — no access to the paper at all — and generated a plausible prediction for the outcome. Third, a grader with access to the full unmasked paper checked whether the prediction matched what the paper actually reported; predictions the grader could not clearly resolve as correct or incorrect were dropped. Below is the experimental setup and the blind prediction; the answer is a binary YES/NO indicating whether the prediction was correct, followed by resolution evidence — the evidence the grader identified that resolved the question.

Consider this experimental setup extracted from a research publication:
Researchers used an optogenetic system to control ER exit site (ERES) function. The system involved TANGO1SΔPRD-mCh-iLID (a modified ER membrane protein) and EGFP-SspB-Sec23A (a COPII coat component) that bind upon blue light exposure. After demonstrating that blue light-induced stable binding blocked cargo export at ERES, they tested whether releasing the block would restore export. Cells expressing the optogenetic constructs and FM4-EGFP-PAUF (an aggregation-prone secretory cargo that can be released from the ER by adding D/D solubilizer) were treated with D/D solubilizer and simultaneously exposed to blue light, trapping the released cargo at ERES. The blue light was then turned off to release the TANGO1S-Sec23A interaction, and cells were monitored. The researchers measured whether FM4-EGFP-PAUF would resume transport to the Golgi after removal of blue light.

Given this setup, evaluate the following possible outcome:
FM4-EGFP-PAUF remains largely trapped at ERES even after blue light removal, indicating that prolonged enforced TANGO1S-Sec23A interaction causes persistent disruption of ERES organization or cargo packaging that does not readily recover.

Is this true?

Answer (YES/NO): NO